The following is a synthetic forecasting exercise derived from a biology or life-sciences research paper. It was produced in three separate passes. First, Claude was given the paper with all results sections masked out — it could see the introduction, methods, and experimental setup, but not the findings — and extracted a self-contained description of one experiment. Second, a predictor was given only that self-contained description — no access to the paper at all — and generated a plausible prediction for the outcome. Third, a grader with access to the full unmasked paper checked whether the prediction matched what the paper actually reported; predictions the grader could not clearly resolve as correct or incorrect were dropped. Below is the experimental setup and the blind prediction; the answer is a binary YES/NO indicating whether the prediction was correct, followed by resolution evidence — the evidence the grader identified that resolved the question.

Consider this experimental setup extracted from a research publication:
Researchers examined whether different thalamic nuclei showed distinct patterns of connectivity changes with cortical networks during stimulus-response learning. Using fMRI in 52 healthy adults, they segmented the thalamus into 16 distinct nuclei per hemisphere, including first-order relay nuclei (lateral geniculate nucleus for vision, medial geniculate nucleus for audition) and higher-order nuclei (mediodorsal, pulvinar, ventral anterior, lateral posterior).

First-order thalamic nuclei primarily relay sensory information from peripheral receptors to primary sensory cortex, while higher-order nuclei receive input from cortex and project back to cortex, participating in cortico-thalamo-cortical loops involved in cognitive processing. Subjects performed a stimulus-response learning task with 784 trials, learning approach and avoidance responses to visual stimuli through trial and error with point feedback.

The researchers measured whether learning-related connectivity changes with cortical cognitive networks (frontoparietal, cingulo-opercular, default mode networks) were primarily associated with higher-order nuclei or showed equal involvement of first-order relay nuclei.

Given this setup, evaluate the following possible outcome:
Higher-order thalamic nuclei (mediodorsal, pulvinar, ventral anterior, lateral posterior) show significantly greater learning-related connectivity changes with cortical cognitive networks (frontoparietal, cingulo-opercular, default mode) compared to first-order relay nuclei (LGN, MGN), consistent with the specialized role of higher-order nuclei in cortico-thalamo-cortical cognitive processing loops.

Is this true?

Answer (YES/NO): YES